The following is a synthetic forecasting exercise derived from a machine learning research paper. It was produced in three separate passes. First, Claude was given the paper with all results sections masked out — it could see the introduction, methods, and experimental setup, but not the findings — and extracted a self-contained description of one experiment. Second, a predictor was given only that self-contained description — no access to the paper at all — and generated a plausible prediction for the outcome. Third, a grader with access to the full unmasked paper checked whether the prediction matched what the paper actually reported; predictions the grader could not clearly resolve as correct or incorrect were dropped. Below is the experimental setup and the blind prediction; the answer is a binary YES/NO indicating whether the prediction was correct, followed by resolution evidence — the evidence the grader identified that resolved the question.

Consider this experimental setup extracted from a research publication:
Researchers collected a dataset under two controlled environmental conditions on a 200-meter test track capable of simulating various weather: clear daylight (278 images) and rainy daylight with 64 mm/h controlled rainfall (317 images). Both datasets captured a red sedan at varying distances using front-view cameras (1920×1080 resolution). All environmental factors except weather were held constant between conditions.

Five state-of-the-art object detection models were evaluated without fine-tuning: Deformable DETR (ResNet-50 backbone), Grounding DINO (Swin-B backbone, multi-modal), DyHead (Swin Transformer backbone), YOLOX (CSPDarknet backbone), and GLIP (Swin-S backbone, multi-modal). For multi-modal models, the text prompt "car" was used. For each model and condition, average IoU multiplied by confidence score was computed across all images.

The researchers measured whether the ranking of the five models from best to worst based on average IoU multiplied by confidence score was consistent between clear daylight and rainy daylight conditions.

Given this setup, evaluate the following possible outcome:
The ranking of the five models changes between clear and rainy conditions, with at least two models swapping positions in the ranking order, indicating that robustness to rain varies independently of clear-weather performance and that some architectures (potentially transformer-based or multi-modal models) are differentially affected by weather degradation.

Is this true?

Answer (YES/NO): YES